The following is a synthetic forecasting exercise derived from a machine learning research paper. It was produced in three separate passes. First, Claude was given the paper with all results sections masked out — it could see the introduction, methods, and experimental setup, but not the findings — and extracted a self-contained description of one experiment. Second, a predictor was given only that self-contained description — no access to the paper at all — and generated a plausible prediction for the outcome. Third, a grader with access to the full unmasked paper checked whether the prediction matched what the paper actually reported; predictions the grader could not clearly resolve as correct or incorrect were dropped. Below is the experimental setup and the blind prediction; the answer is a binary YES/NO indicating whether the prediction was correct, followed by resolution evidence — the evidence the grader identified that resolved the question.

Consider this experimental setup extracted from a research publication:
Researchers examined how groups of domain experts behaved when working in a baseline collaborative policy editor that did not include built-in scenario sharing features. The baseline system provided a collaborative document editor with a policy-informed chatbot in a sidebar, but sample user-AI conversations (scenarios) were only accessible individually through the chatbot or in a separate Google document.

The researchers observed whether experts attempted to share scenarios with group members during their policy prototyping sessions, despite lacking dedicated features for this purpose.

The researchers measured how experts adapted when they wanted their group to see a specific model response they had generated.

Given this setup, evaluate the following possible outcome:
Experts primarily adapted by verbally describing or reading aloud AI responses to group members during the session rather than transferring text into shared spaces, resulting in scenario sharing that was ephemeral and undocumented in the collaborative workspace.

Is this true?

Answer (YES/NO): NO